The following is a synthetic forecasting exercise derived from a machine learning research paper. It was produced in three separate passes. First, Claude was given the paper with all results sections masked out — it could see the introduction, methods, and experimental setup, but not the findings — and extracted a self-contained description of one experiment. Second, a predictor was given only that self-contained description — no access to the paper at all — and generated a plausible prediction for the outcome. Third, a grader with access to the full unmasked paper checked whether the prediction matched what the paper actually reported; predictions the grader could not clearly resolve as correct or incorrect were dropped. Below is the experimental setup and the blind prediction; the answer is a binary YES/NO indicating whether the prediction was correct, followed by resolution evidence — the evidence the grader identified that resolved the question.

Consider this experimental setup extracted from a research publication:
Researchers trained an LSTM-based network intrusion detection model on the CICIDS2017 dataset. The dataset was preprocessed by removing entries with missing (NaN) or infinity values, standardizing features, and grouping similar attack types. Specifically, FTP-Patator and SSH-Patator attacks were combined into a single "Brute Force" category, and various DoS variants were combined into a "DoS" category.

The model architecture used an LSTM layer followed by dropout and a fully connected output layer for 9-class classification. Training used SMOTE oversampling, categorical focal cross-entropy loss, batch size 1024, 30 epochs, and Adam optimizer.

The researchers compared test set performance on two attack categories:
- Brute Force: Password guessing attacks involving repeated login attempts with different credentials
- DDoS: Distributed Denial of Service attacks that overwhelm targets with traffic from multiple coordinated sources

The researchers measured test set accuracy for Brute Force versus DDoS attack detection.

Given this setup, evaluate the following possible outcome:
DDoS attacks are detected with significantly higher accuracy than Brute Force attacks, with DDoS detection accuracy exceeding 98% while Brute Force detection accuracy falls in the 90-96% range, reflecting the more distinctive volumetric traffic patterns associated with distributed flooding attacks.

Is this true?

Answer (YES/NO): NO